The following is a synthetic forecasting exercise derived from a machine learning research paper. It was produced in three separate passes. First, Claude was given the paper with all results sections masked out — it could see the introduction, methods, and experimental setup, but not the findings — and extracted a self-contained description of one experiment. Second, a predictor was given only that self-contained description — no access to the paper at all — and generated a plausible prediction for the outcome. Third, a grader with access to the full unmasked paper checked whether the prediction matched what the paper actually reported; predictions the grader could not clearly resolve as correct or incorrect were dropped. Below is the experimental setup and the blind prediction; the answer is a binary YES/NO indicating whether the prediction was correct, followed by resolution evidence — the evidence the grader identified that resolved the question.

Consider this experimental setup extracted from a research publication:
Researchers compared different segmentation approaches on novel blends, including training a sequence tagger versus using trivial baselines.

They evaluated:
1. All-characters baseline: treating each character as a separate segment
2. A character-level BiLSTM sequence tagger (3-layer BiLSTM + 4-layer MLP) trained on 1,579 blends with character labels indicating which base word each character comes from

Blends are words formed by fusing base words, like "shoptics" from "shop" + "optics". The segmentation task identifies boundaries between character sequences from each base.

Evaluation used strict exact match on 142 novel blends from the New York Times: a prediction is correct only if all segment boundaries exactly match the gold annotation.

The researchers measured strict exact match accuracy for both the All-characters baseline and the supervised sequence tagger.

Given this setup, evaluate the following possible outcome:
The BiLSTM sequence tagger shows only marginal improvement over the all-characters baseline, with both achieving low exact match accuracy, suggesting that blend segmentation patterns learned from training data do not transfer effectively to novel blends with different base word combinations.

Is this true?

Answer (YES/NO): YES